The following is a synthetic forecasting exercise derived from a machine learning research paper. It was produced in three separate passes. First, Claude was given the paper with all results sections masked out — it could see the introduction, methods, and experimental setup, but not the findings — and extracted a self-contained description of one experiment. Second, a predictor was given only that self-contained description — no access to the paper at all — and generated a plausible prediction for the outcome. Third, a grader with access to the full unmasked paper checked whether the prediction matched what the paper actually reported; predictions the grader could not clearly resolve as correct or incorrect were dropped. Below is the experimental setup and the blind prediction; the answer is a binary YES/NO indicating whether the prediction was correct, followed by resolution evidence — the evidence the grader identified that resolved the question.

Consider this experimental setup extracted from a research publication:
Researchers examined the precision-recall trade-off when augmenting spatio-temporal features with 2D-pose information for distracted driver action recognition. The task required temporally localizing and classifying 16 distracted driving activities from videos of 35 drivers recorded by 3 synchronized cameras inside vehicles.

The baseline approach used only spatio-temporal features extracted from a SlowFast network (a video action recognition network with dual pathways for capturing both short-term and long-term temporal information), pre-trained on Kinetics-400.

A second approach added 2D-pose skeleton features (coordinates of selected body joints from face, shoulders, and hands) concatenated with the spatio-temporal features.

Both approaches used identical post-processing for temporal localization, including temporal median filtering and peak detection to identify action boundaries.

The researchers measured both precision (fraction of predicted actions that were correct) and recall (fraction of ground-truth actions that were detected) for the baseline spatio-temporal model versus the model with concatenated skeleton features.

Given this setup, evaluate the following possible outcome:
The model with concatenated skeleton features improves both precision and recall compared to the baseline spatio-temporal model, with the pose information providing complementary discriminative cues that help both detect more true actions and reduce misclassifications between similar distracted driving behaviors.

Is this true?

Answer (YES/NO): YES